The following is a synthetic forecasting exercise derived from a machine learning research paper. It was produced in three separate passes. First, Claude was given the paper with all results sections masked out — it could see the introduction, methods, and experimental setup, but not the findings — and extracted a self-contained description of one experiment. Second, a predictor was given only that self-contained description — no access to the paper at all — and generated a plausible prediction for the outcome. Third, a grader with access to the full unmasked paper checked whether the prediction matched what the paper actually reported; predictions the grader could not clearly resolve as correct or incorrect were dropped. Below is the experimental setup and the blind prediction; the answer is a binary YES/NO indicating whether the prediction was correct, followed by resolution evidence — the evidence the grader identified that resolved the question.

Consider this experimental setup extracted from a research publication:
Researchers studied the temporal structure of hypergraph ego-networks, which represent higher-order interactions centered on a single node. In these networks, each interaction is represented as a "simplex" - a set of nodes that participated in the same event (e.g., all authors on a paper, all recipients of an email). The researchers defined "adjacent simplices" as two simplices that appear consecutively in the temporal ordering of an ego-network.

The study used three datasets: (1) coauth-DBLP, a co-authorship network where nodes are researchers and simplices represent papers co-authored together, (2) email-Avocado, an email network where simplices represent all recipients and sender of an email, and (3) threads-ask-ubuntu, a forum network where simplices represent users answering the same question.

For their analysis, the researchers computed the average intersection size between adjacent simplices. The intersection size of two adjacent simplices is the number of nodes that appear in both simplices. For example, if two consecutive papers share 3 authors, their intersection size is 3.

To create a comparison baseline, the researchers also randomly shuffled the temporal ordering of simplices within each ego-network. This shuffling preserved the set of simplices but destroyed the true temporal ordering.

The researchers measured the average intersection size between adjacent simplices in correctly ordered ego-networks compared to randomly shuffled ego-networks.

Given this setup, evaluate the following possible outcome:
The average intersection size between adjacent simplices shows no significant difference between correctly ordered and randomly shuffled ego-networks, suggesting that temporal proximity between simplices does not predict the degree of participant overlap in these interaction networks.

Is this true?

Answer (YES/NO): NO